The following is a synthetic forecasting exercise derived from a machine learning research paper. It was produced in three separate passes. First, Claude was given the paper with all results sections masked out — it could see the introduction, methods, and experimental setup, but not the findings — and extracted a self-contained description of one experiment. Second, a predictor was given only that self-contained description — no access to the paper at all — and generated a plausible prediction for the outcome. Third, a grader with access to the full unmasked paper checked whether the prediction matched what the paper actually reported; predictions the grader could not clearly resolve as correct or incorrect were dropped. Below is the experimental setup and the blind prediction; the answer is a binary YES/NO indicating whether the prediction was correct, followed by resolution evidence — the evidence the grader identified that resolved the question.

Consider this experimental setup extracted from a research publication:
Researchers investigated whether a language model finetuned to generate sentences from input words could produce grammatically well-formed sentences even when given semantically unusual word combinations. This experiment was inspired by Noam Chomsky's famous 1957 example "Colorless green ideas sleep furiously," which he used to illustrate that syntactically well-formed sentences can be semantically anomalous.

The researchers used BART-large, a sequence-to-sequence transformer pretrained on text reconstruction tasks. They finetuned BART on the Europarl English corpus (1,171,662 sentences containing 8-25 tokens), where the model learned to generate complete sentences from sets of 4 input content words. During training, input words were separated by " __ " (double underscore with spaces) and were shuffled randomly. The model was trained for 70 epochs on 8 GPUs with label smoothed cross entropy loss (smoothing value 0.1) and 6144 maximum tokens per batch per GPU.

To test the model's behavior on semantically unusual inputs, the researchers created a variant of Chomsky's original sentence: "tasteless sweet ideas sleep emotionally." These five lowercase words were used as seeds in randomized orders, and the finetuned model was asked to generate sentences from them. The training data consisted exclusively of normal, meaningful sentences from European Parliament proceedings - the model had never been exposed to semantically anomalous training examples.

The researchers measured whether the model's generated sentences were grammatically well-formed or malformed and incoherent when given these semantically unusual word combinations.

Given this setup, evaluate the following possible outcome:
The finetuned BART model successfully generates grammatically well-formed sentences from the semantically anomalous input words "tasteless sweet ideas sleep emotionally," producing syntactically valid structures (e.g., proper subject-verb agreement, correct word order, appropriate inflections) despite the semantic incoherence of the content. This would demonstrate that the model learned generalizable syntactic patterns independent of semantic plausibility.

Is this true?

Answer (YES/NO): YES